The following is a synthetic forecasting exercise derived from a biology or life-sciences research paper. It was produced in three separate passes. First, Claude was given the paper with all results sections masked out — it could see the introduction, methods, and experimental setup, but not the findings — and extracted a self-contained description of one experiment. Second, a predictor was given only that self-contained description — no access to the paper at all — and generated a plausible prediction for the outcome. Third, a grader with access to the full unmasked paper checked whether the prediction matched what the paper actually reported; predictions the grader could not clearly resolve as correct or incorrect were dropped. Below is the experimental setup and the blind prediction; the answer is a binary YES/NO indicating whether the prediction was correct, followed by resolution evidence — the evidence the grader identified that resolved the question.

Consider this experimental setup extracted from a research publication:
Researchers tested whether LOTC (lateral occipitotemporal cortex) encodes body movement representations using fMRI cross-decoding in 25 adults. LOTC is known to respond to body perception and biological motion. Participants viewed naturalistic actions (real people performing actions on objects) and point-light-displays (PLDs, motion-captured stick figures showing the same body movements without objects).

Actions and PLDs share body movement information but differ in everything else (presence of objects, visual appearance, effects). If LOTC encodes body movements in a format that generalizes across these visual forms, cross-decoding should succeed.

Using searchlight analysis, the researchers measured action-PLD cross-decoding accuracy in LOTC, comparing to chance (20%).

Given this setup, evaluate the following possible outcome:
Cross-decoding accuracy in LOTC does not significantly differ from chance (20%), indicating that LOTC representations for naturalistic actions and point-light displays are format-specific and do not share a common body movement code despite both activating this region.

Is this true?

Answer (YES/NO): NO